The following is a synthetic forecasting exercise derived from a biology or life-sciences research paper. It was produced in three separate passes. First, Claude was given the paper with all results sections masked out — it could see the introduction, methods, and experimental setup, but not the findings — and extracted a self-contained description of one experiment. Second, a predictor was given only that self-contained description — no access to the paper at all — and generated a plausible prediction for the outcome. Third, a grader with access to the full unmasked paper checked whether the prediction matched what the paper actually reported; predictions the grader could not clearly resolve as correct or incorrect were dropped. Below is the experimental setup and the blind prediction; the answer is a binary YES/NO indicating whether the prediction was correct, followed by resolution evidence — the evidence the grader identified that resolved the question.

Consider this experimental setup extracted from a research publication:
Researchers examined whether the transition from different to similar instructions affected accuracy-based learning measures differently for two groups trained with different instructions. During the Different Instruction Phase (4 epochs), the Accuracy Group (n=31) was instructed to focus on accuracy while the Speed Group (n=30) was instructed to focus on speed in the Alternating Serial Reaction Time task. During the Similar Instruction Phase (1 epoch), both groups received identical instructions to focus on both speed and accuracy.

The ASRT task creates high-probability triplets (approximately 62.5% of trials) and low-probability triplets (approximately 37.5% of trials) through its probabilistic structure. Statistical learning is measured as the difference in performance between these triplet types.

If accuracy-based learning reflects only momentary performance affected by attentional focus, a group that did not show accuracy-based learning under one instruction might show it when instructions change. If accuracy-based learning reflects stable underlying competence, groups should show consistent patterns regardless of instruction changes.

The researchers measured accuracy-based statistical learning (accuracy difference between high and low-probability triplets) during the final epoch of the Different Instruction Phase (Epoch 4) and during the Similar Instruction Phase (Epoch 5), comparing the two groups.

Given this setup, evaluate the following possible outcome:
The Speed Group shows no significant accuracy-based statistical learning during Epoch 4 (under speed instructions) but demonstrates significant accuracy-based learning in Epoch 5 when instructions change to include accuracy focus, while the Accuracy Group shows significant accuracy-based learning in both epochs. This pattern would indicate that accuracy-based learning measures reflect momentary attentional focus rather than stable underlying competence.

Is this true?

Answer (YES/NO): NO